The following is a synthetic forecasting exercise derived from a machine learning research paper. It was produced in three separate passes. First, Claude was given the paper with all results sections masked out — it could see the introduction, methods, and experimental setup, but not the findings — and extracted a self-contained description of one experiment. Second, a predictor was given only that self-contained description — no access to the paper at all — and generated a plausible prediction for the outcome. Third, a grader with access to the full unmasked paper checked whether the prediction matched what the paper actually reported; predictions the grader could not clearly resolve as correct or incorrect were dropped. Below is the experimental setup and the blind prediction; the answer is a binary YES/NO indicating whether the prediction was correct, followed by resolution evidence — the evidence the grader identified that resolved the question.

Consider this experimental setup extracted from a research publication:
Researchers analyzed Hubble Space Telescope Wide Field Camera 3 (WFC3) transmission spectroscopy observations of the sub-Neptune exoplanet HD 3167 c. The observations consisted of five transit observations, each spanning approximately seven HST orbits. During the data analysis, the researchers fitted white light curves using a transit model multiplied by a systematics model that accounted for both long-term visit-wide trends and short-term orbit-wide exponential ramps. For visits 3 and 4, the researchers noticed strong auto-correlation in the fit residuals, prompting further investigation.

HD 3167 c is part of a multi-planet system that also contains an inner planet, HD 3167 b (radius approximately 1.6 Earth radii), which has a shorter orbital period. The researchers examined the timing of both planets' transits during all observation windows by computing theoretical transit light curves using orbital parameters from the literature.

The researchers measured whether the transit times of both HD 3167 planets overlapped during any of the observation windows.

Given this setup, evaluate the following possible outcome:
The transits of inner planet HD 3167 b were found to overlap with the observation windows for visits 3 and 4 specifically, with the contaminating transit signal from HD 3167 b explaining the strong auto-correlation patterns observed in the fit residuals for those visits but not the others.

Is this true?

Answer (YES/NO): YES